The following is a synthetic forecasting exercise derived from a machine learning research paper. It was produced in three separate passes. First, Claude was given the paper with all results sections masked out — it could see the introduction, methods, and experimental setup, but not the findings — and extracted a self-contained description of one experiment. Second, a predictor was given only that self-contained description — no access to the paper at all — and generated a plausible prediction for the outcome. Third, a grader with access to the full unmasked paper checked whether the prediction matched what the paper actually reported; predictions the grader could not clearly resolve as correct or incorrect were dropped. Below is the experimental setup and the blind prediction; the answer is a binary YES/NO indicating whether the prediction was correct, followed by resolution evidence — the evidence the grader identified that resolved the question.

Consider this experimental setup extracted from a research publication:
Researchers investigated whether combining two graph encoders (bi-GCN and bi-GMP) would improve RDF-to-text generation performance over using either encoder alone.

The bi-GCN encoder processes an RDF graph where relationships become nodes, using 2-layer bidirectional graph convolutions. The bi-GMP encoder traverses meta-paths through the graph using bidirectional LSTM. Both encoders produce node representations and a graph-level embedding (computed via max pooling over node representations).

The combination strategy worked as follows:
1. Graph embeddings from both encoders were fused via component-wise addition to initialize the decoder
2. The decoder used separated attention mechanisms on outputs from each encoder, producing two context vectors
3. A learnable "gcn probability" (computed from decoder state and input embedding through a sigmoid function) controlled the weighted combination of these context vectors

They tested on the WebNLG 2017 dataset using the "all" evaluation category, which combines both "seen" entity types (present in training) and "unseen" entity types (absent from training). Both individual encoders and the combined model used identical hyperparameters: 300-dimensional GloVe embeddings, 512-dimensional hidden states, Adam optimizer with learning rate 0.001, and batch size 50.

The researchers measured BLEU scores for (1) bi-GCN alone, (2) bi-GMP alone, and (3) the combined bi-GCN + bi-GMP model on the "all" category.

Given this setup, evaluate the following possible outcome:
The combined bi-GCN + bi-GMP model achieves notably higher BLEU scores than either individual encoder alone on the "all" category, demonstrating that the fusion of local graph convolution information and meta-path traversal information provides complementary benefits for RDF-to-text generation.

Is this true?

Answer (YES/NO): NO